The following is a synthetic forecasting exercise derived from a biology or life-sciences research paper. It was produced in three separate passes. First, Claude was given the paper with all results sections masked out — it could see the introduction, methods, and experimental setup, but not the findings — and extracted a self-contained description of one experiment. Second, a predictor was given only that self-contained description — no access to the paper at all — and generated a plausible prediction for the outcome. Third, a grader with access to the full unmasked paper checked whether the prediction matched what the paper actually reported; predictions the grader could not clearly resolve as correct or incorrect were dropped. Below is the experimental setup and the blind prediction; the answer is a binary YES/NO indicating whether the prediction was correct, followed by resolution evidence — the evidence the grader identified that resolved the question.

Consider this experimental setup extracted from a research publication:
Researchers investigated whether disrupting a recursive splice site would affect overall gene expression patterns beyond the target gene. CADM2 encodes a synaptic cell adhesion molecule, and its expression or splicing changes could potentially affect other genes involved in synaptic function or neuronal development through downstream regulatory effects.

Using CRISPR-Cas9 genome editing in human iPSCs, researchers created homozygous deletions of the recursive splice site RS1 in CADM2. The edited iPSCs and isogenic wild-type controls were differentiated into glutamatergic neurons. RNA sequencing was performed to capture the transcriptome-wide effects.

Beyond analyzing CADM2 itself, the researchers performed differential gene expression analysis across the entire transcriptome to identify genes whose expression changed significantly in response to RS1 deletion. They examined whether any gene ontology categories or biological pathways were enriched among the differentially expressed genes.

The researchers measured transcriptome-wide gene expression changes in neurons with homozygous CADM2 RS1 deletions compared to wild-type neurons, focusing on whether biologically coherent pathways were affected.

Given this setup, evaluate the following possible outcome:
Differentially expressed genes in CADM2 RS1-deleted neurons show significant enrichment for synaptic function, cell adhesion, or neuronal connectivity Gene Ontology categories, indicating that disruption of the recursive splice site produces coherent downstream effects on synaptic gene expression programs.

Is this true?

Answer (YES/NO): YES